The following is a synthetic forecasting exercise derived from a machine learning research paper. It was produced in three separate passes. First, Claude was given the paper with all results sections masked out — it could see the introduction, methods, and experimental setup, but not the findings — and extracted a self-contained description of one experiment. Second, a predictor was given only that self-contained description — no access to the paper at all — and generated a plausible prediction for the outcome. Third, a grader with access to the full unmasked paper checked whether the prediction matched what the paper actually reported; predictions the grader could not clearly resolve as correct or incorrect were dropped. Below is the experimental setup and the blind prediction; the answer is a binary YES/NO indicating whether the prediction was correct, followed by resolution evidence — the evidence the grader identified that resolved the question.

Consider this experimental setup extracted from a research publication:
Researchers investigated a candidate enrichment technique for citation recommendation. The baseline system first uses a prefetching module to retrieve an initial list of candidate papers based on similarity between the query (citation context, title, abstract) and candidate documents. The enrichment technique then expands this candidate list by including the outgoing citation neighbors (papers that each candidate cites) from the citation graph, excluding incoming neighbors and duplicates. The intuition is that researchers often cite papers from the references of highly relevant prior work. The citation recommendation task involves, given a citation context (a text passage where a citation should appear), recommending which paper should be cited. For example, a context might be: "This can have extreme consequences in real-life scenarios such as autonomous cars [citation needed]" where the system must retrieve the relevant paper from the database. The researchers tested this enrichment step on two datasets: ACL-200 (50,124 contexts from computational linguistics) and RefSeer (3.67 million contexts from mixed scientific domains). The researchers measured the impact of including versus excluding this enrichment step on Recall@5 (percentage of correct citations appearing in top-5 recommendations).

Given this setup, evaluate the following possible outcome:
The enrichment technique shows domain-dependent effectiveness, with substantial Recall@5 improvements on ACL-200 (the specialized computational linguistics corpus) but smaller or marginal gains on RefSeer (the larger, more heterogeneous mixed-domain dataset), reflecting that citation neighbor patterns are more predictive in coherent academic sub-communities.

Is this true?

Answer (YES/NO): NO